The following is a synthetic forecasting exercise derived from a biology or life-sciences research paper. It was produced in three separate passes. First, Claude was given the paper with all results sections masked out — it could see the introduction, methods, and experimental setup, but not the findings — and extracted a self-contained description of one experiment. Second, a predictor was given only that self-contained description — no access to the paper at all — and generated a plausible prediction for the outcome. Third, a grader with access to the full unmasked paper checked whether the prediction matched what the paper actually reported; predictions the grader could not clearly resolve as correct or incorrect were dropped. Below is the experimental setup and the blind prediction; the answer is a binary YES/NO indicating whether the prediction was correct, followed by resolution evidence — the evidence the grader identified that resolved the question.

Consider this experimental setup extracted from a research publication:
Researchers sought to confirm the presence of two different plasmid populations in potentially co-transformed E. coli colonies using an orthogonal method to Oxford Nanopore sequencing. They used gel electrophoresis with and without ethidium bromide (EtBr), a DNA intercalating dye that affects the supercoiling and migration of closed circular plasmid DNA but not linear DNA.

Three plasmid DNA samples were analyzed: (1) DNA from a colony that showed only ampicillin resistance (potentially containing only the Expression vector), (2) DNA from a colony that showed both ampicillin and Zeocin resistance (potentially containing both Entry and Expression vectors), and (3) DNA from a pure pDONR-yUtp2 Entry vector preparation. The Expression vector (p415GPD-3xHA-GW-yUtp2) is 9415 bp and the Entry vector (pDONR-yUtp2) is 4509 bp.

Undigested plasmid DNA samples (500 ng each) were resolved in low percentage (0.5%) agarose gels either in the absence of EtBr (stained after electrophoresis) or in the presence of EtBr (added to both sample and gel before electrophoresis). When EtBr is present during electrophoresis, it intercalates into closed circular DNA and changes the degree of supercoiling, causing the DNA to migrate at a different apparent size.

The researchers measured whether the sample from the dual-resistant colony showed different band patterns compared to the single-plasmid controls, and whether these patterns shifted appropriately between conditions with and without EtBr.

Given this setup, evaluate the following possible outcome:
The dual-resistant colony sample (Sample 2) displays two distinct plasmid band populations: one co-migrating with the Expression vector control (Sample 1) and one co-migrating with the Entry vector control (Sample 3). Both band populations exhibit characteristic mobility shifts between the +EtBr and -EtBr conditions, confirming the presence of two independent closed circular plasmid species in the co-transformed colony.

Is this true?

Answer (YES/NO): YES